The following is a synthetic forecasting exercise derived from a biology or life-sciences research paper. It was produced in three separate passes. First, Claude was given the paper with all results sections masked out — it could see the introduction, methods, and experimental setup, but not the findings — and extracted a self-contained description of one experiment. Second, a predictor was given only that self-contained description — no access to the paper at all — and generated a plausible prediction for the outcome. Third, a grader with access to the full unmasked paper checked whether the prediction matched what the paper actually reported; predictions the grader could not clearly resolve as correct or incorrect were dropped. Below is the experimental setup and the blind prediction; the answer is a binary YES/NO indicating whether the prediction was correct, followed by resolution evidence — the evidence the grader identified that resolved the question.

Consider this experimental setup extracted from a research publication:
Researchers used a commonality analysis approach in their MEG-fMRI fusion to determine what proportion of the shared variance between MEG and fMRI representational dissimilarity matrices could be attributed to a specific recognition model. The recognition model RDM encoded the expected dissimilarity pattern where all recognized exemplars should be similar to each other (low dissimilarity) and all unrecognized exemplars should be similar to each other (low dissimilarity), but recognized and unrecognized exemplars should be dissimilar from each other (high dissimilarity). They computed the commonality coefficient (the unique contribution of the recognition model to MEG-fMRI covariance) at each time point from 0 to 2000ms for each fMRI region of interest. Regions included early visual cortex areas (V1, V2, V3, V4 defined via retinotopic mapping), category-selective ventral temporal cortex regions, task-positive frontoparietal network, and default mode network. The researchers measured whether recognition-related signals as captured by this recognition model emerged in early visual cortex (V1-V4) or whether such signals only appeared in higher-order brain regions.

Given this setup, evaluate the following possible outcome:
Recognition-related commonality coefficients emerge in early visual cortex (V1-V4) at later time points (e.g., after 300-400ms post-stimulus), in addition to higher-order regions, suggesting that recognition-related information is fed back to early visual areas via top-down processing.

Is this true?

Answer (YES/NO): YES